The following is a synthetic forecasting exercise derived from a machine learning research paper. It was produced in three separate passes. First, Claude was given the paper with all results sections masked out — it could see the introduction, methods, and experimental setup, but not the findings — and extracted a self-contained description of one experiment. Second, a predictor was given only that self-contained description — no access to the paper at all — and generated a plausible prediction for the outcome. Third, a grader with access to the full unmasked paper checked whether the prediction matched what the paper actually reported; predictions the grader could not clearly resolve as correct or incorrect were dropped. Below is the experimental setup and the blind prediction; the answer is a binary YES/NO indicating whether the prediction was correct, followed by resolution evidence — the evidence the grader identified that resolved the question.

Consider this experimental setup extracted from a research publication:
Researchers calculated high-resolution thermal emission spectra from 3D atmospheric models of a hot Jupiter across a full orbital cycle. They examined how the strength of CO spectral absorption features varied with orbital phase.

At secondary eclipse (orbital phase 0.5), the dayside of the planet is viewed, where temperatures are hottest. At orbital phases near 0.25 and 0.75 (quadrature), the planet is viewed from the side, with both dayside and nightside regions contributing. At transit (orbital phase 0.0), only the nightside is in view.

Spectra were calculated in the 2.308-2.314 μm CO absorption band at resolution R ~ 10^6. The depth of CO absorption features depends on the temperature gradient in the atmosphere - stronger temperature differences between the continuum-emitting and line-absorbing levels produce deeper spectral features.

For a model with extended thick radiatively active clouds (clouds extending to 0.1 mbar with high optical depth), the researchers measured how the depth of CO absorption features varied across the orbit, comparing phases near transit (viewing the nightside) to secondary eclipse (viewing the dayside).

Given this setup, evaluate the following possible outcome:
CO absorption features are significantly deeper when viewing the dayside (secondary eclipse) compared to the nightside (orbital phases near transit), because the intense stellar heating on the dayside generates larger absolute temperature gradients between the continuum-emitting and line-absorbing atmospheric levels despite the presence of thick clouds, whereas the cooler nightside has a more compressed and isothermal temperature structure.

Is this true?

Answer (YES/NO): NO